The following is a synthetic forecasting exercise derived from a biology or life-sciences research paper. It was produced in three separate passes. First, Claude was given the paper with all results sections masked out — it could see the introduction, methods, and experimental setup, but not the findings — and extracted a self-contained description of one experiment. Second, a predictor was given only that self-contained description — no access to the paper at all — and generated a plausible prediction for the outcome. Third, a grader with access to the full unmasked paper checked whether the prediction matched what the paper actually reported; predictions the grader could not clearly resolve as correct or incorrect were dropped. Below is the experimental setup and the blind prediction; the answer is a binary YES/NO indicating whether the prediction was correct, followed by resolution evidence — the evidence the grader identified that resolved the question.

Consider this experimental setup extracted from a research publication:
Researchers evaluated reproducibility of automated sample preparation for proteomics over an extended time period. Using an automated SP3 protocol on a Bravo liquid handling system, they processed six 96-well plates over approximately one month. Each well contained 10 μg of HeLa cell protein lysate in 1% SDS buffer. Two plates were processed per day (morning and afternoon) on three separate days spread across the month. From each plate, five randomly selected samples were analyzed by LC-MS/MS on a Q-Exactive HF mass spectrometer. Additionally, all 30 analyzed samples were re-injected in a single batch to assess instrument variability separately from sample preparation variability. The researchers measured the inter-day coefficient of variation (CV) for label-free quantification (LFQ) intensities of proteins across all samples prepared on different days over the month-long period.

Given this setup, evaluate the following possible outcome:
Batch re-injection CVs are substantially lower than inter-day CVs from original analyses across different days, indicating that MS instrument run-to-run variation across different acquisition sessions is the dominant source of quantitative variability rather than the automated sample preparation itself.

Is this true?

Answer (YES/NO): NO